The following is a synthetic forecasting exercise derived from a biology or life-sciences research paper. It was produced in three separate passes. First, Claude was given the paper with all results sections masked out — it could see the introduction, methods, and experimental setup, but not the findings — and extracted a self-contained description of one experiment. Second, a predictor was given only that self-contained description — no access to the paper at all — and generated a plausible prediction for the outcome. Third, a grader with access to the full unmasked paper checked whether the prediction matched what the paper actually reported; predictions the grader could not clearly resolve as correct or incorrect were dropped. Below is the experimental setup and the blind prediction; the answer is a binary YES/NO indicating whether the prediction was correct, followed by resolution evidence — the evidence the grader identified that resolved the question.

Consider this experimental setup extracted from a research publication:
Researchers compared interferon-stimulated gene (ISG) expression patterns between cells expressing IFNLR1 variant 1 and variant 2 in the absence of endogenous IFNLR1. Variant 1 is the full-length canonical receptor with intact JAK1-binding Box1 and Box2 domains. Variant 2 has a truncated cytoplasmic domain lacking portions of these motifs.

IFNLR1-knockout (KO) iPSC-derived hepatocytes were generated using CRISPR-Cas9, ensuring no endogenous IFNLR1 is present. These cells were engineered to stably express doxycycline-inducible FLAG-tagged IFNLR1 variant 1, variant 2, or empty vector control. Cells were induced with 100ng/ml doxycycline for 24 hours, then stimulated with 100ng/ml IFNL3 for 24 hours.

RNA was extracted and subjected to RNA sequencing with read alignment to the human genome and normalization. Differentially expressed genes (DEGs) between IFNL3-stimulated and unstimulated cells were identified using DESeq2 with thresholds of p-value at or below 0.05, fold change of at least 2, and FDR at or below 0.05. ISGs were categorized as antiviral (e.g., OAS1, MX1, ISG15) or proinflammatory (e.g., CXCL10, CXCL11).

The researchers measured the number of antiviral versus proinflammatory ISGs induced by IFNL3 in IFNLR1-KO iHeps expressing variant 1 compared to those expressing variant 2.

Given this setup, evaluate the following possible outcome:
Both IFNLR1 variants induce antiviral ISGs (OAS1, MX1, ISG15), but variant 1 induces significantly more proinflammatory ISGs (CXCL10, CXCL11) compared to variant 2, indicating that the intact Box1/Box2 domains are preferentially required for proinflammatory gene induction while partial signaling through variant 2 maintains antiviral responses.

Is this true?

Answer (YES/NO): YES